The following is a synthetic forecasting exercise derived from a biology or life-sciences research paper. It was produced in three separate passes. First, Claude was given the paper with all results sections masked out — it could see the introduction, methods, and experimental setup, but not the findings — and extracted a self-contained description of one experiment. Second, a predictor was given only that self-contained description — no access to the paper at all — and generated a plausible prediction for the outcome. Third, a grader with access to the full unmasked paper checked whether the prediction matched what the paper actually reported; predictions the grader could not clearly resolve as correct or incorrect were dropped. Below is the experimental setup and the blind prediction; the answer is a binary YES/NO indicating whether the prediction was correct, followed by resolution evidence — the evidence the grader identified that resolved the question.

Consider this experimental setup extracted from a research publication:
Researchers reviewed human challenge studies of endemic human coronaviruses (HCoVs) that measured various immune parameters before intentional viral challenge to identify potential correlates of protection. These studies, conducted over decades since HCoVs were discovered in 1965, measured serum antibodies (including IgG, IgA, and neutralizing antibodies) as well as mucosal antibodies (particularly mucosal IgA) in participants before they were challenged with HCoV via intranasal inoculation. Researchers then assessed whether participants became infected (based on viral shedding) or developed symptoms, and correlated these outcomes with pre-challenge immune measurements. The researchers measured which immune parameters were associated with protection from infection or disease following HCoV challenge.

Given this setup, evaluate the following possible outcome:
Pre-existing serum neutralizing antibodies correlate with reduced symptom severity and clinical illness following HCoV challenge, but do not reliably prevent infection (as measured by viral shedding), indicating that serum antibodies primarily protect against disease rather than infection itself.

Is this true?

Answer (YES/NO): NO